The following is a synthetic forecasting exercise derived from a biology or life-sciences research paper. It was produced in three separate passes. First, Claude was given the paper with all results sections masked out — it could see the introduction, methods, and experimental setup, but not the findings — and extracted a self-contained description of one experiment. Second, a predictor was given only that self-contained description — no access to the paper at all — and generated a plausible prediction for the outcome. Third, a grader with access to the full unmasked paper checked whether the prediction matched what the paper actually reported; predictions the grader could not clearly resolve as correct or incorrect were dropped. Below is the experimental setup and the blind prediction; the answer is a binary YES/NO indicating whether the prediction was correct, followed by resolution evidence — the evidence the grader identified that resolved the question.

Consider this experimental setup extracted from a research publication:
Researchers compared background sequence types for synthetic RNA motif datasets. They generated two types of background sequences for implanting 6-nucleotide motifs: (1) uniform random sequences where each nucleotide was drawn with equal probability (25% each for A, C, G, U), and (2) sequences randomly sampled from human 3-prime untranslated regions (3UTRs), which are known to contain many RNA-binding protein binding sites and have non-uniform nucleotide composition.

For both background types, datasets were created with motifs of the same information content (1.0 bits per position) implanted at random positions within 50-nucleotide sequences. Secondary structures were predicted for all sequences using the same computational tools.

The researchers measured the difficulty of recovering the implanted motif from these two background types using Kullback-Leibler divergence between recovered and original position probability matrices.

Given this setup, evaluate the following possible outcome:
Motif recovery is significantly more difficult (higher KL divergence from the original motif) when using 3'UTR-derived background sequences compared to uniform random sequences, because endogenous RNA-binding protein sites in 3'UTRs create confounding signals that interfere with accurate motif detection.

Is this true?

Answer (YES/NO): NO